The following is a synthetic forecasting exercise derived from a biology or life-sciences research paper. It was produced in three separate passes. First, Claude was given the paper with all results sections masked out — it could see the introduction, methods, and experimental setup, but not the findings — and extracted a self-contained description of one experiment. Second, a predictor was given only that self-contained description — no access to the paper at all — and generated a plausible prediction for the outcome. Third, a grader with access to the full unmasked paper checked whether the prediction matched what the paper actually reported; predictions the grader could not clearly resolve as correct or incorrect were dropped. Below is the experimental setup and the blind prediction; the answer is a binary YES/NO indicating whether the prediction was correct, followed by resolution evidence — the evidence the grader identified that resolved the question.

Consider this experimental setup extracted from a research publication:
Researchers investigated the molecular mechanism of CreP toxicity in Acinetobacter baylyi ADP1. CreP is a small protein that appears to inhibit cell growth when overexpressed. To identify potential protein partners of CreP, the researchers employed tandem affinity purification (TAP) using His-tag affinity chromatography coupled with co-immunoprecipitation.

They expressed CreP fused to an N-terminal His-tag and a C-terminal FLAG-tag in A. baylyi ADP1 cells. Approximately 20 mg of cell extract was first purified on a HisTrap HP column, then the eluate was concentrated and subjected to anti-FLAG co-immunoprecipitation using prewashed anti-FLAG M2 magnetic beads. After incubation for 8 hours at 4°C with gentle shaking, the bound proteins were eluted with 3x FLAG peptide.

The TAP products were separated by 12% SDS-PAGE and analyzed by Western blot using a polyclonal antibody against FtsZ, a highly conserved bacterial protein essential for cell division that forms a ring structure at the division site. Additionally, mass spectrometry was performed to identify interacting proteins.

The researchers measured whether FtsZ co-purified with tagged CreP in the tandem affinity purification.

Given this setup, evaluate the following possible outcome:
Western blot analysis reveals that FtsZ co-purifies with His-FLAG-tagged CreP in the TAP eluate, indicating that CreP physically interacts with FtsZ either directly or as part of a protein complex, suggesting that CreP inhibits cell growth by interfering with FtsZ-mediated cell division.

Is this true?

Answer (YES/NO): YES